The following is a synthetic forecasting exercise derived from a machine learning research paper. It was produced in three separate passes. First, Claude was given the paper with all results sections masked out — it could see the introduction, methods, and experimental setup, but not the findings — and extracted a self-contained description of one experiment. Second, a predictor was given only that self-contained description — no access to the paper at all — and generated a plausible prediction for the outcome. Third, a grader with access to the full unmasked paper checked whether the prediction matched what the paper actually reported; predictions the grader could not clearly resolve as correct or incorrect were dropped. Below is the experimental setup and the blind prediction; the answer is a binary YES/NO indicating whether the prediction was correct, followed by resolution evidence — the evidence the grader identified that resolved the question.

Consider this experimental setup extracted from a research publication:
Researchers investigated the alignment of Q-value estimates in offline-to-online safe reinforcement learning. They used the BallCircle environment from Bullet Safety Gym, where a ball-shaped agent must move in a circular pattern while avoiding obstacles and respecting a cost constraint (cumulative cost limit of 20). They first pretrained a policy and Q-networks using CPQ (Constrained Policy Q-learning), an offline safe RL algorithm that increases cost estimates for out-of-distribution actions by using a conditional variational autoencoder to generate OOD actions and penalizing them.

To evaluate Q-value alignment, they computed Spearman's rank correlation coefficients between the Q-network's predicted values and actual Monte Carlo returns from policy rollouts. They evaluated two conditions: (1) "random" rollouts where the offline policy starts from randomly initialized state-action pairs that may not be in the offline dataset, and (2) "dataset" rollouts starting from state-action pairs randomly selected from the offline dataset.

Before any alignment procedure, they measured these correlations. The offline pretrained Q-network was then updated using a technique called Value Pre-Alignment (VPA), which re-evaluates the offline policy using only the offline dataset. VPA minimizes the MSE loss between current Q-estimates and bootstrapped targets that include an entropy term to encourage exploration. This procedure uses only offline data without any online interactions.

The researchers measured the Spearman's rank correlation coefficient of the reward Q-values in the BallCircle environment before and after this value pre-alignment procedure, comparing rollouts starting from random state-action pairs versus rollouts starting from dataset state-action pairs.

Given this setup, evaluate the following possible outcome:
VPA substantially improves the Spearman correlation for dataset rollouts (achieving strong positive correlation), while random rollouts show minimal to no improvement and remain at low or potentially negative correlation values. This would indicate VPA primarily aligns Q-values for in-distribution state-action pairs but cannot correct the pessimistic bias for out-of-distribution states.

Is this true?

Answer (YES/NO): NO